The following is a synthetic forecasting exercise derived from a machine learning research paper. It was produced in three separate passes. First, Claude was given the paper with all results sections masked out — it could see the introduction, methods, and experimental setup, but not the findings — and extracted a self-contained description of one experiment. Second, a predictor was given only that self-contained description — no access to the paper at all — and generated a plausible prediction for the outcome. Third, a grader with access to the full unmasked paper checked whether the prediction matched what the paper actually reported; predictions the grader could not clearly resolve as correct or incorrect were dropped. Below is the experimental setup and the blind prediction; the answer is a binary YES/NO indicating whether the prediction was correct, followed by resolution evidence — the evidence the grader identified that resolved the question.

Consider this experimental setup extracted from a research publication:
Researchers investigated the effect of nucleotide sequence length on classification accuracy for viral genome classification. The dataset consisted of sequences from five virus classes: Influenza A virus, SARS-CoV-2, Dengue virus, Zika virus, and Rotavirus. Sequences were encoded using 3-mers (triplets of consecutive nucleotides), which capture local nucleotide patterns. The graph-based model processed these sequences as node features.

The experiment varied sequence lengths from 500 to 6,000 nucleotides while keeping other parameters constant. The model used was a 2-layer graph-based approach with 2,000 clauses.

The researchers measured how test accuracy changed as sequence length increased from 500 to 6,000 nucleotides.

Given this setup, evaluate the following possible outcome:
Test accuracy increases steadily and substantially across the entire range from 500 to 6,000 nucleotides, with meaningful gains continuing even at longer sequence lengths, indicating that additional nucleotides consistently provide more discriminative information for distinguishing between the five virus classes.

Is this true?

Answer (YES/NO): NO